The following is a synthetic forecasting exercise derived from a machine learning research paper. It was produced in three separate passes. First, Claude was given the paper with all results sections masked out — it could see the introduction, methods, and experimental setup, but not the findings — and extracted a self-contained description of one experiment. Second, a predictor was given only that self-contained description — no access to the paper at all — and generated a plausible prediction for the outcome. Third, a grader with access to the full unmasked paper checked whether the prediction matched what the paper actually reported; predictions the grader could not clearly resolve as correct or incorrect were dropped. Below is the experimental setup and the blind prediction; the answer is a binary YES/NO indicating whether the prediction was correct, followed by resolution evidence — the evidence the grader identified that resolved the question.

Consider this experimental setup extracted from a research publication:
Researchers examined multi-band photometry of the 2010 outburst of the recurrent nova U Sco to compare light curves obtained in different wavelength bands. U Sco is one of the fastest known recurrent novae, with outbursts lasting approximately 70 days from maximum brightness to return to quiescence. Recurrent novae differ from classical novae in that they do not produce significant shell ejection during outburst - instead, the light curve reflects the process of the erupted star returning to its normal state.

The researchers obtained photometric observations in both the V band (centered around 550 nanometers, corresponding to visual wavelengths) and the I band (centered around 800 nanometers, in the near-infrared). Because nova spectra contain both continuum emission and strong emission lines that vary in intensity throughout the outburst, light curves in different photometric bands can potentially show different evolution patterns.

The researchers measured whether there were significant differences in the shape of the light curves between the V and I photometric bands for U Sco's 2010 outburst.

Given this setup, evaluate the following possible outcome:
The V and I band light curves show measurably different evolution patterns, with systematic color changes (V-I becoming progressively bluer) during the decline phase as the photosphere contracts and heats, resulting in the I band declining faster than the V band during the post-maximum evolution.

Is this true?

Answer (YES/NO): NO